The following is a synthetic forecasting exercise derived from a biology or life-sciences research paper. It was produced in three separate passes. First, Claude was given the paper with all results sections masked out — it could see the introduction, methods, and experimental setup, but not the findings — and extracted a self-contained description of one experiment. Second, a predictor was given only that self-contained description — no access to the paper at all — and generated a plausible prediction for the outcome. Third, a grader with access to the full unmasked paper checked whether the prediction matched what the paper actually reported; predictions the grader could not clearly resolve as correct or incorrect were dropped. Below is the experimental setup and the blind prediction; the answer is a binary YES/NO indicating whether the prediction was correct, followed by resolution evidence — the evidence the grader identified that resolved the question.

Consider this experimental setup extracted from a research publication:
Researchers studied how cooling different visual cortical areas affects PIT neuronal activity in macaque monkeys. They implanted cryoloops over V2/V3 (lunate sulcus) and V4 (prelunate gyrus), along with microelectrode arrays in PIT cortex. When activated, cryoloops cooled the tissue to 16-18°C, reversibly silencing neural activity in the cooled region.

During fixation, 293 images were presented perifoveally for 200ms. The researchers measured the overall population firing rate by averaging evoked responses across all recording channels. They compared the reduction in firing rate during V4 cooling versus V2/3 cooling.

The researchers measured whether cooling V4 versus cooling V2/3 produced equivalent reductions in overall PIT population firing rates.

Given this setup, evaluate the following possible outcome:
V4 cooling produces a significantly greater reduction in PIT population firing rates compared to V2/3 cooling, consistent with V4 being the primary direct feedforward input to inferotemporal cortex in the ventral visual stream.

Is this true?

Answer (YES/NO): NO